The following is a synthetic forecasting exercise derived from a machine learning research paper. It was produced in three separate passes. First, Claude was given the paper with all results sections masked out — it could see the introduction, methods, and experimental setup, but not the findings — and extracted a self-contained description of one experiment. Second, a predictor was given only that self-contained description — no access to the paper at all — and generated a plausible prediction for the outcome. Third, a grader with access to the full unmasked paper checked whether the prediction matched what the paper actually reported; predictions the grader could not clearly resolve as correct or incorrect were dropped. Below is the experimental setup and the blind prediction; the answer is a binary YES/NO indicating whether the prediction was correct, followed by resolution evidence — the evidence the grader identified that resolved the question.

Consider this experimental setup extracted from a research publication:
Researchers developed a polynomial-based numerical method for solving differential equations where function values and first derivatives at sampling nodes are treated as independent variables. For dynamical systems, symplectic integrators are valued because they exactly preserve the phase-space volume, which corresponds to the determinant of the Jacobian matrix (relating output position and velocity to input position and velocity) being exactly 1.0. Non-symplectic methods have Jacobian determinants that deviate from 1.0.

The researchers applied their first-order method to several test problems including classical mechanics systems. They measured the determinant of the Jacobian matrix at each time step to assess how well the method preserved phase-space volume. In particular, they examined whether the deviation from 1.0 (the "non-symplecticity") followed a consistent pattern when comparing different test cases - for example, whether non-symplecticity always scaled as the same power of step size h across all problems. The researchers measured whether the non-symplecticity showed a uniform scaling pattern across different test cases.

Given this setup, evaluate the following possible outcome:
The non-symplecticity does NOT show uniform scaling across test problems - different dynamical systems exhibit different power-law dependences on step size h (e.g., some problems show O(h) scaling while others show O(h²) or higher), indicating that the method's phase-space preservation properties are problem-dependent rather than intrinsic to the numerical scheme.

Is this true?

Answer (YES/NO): YES